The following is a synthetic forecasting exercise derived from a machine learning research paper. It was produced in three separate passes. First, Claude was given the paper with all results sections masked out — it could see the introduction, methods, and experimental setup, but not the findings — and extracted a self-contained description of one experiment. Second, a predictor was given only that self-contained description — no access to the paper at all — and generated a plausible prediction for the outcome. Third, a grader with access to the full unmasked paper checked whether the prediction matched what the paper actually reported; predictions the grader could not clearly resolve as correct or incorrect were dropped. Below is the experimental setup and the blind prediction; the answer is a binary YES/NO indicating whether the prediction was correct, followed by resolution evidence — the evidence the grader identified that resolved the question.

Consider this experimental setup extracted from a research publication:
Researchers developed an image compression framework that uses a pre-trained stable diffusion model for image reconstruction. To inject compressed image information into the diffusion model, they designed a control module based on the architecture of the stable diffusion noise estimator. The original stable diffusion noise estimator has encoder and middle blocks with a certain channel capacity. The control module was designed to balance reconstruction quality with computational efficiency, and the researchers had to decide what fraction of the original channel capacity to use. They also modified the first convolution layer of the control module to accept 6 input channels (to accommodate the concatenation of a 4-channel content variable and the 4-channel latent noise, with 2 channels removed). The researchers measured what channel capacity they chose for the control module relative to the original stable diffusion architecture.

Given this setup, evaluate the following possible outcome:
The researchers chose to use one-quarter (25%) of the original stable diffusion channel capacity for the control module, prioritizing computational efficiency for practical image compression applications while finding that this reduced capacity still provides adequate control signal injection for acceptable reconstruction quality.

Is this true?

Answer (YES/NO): NO